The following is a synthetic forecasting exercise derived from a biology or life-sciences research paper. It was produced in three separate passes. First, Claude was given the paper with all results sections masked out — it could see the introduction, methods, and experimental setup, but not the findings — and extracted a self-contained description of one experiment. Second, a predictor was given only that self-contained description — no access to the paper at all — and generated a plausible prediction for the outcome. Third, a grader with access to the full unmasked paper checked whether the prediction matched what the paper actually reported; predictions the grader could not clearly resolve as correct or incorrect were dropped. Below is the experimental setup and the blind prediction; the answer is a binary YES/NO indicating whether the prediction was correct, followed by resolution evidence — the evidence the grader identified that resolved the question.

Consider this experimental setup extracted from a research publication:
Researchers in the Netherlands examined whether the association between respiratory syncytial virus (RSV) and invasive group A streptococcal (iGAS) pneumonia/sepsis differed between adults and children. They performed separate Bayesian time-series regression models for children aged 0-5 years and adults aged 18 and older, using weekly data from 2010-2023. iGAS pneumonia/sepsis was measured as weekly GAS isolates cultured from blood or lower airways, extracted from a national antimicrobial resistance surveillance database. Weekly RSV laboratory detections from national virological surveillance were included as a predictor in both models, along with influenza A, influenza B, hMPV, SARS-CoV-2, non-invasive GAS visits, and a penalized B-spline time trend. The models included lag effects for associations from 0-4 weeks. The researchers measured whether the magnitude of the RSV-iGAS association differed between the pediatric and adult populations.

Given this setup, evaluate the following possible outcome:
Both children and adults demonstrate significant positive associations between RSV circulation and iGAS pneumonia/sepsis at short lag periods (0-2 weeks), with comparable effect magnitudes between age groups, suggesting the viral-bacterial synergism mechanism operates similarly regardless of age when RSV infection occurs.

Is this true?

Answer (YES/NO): NO